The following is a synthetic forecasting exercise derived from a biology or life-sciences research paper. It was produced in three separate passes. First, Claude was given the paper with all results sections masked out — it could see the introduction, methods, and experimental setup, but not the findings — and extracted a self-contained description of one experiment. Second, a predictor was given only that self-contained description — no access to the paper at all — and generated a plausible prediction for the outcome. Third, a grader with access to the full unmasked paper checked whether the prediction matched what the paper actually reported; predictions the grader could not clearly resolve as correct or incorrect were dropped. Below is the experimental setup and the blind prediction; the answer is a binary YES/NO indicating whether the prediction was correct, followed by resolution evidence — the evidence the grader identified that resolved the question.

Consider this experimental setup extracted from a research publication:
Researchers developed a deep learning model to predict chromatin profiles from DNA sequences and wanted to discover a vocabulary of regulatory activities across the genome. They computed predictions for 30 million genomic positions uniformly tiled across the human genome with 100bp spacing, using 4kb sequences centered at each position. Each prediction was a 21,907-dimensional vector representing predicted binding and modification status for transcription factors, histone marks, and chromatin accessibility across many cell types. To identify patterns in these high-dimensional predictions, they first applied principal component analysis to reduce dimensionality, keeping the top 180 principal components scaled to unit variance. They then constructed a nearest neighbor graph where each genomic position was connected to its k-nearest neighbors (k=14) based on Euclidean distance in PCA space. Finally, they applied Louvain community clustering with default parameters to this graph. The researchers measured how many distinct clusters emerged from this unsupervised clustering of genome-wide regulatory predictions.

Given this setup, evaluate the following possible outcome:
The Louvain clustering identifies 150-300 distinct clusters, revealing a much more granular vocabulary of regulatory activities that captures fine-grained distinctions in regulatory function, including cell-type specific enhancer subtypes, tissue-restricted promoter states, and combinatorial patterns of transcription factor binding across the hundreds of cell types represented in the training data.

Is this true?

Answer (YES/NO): NO